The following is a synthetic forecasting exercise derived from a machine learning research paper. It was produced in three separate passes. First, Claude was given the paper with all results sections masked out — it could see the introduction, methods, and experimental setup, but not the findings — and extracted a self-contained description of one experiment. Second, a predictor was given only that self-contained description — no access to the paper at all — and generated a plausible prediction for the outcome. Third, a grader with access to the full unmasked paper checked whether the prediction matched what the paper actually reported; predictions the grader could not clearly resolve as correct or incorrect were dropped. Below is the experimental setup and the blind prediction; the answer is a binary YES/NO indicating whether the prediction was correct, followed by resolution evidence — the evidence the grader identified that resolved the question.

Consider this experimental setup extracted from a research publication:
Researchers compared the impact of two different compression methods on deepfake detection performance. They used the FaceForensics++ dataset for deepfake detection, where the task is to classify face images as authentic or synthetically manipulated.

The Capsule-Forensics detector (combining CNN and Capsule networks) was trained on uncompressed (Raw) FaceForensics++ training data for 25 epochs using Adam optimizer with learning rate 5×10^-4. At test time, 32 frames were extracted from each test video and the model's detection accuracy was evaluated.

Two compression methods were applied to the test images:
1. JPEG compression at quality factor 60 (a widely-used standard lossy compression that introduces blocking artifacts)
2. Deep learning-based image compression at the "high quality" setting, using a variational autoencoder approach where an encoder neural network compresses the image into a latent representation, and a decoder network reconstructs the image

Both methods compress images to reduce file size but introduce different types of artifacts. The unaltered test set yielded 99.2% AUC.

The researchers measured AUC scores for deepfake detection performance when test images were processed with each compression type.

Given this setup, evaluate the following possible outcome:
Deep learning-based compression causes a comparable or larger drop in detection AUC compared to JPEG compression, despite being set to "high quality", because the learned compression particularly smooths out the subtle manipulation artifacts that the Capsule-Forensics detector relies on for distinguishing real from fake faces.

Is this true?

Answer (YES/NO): YES